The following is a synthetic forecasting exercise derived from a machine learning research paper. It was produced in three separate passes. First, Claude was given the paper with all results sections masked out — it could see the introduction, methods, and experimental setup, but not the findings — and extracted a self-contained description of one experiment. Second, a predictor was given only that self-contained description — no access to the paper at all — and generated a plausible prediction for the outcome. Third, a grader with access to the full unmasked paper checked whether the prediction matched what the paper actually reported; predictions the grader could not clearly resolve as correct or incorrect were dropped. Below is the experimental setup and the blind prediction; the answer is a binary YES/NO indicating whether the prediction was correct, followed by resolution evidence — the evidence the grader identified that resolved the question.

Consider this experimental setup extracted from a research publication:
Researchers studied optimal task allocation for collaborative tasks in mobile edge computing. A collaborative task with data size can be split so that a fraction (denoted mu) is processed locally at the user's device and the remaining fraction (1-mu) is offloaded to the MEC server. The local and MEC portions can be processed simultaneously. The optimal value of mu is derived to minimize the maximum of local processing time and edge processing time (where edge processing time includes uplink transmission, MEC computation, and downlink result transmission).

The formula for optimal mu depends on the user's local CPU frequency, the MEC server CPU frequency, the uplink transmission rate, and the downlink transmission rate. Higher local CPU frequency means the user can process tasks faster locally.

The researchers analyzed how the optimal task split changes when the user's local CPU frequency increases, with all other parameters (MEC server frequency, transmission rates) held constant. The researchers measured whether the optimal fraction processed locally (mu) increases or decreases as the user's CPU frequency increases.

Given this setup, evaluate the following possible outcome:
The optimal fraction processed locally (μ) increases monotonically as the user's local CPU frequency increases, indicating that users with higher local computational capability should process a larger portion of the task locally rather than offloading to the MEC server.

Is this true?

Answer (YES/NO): YES